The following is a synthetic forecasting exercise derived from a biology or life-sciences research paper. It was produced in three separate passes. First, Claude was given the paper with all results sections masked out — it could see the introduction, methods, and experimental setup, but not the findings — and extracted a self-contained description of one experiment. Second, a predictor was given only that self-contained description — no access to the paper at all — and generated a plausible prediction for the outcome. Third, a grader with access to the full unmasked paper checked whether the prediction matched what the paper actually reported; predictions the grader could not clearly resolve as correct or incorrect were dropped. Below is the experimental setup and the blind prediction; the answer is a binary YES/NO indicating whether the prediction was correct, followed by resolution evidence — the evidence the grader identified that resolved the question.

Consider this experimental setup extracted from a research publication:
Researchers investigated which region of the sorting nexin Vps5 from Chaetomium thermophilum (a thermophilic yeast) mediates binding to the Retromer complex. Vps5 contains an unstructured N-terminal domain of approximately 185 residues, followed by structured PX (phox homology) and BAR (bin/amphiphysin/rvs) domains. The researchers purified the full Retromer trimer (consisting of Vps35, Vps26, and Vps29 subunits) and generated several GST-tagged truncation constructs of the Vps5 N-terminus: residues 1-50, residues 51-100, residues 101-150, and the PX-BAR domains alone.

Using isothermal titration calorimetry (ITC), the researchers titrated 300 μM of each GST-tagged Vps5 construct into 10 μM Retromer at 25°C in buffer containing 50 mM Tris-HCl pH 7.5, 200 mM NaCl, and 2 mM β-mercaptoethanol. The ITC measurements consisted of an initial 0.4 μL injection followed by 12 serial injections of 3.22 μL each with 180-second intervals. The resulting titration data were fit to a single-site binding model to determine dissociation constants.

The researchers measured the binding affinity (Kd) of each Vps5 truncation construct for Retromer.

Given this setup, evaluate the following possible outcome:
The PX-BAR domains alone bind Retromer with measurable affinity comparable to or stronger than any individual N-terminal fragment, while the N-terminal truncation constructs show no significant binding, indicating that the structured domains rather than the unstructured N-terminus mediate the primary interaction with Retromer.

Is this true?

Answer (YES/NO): NO